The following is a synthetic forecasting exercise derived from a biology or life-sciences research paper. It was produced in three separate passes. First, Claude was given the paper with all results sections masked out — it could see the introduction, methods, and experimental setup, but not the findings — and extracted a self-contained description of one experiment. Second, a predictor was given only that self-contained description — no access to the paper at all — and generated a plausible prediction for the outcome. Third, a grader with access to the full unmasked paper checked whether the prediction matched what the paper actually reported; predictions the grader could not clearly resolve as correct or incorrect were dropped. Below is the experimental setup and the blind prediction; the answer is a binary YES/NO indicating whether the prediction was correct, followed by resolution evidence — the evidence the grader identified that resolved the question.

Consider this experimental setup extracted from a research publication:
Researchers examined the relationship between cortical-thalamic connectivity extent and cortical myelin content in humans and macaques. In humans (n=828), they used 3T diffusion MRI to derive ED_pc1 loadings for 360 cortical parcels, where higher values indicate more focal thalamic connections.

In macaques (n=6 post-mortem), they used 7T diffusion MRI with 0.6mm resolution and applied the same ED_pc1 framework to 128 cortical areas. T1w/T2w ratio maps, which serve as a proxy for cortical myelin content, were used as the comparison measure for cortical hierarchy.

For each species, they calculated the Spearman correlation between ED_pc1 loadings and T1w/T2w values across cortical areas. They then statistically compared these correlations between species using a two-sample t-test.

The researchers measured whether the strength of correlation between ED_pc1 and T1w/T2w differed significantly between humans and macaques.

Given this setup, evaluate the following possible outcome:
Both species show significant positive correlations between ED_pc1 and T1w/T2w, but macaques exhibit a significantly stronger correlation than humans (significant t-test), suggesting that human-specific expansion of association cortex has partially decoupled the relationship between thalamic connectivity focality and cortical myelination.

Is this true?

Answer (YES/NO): NO